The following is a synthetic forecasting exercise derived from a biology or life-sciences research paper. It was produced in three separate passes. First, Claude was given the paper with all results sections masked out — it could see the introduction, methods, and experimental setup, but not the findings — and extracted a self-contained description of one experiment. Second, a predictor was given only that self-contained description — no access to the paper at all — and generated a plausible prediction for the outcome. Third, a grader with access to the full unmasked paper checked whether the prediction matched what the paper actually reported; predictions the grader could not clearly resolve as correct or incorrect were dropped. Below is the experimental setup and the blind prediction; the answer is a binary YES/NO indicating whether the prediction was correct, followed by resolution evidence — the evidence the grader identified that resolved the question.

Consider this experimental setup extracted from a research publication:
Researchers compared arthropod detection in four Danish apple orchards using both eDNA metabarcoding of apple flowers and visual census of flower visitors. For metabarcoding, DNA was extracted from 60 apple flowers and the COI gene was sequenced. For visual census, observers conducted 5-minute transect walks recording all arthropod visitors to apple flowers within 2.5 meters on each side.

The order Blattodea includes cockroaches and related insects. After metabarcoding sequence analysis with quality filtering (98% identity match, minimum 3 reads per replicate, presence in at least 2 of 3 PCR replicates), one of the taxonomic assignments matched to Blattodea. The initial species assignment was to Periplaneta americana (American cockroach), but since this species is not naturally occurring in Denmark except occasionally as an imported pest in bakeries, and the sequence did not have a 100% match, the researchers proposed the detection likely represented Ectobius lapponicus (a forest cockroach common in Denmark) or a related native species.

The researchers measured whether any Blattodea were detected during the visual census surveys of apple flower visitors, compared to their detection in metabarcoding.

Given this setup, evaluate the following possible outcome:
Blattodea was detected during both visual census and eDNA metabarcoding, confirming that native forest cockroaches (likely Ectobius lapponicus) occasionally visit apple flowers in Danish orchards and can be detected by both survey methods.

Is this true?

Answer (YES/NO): NO